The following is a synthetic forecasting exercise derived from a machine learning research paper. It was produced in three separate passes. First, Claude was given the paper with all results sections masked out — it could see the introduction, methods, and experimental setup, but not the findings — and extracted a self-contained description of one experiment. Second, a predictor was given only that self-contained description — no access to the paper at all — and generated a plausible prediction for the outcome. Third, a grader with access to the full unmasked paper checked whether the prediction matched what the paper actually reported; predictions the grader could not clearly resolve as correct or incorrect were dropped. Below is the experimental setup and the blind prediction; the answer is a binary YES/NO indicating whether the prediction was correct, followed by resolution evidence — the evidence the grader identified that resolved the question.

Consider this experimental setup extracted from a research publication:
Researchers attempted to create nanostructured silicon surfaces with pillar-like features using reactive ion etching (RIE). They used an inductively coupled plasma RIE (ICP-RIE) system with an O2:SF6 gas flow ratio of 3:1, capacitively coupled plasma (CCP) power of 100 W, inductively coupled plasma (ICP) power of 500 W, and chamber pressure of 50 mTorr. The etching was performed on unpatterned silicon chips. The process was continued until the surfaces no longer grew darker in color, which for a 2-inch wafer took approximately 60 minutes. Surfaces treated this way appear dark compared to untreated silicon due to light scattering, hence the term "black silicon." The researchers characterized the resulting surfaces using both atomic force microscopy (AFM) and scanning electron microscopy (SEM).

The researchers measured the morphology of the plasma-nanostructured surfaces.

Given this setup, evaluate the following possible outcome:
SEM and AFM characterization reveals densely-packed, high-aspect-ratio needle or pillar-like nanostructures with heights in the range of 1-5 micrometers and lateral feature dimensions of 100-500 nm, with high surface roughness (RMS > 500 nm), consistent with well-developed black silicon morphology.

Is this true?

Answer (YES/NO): NO